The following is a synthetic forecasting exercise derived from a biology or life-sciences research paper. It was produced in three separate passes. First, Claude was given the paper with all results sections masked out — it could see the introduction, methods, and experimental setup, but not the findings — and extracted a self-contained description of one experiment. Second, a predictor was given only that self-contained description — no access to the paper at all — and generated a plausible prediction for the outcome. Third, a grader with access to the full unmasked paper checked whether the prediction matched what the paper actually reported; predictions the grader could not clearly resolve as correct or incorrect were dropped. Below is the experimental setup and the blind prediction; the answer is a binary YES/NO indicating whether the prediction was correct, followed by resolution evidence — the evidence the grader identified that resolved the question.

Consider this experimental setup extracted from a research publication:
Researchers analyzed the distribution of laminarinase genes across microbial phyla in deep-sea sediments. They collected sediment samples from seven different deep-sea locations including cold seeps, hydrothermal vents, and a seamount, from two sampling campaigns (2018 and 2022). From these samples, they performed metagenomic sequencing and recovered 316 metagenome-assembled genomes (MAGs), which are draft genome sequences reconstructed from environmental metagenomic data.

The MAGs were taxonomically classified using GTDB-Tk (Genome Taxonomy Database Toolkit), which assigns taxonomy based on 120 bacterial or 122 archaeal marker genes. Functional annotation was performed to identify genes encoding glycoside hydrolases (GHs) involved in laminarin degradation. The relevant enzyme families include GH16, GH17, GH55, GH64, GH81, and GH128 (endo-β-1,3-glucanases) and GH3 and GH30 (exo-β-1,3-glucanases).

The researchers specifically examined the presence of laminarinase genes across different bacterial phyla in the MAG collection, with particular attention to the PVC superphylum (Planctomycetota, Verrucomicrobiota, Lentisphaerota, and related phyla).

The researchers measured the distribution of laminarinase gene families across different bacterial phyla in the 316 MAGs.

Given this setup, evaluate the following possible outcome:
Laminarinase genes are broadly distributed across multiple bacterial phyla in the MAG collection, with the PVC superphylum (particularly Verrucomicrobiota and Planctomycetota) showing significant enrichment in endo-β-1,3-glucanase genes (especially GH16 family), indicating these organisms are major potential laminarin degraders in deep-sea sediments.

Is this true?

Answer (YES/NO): NO